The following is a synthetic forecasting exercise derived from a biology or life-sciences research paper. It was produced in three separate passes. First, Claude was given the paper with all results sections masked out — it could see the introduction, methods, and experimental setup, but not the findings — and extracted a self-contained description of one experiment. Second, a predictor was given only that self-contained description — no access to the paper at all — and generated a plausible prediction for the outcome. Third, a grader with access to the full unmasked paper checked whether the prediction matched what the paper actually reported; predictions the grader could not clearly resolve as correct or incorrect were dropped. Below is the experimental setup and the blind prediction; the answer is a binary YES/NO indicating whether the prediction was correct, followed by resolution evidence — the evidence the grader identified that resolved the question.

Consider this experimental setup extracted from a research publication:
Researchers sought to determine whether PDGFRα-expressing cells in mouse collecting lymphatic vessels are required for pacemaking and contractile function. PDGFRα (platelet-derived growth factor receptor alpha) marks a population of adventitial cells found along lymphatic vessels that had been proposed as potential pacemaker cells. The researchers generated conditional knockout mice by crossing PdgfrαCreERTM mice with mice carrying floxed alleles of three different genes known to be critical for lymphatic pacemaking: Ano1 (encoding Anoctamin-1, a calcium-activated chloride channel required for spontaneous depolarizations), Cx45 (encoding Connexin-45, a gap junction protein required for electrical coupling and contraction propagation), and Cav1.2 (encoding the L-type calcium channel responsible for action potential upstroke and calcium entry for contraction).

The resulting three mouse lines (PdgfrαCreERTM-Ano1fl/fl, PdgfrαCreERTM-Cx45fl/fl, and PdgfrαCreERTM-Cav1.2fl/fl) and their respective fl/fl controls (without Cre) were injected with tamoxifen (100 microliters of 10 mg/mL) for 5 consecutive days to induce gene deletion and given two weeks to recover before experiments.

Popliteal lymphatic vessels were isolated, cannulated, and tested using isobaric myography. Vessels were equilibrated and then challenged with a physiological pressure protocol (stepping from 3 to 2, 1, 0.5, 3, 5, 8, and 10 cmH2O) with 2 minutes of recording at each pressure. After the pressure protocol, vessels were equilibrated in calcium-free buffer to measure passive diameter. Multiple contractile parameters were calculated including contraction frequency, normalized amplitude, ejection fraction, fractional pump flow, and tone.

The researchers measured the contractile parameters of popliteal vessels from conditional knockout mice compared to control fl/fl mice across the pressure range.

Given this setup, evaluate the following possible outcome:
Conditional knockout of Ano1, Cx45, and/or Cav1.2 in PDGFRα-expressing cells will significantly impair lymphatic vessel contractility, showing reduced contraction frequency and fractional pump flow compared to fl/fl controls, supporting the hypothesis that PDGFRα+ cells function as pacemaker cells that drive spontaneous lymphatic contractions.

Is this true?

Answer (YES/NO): NO